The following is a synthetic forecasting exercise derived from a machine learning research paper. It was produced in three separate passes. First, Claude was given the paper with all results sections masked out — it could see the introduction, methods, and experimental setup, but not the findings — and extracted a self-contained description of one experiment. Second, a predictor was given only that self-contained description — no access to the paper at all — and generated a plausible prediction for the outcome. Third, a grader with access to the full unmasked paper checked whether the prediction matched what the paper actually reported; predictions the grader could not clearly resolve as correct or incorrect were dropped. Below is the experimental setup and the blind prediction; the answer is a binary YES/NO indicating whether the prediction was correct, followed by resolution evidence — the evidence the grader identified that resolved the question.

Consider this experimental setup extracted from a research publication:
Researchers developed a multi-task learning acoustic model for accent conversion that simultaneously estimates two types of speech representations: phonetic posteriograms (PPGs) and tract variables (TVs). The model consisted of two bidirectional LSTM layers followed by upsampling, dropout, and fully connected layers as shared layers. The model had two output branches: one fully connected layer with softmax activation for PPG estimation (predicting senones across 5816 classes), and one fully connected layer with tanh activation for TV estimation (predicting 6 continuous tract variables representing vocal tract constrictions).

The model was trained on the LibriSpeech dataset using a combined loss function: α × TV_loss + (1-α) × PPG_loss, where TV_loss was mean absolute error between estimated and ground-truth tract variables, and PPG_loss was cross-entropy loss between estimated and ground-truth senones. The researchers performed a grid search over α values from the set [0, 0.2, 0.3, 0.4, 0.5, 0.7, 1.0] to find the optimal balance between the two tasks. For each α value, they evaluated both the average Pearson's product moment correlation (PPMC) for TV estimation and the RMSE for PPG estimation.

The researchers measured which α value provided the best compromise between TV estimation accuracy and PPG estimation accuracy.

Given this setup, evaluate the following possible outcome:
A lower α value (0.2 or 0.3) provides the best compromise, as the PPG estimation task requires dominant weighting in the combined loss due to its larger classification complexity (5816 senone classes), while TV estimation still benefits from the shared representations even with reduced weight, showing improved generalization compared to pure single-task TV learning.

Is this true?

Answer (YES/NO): NO